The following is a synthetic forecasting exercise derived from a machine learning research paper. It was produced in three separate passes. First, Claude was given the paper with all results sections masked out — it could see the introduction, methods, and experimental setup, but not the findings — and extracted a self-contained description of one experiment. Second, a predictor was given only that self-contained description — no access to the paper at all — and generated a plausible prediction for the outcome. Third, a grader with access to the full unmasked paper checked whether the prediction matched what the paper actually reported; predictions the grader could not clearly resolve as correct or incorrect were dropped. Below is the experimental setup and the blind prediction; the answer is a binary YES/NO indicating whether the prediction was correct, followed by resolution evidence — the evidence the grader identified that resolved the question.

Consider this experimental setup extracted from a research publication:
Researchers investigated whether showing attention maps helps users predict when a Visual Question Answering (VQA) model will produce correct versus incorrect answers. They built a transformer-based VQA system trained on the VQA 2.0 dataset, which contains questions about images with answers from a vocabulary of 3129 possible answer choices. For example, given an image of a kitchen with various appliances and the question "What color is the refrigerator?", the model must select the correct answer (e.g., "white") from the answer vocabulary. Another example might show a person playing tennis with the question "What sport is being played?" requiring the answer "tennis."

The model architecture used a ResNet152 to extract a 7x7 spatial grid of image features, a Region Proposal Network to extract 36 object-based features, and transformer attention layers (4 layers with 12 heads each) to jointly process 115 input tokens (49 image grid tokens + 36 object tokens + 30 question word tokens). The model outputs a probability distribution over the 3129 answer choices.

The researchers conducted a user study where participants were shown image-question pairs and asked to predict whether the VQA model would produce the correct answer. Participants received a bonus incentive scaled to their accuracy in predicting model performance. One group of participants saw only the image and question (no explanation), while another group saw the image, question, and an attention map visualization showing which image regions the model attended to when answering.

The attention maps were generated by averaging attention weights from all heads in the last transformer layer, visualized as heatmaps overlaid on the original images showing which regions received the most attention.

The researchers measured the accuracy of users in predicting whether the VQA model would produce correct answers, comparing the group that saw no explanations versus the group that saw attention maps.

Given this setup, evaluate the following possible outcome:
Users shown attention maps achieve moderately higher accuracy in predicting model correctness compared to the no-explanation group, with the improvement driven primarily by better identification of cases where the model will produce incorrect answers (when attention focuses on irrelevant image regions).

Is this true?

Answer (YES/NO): NO